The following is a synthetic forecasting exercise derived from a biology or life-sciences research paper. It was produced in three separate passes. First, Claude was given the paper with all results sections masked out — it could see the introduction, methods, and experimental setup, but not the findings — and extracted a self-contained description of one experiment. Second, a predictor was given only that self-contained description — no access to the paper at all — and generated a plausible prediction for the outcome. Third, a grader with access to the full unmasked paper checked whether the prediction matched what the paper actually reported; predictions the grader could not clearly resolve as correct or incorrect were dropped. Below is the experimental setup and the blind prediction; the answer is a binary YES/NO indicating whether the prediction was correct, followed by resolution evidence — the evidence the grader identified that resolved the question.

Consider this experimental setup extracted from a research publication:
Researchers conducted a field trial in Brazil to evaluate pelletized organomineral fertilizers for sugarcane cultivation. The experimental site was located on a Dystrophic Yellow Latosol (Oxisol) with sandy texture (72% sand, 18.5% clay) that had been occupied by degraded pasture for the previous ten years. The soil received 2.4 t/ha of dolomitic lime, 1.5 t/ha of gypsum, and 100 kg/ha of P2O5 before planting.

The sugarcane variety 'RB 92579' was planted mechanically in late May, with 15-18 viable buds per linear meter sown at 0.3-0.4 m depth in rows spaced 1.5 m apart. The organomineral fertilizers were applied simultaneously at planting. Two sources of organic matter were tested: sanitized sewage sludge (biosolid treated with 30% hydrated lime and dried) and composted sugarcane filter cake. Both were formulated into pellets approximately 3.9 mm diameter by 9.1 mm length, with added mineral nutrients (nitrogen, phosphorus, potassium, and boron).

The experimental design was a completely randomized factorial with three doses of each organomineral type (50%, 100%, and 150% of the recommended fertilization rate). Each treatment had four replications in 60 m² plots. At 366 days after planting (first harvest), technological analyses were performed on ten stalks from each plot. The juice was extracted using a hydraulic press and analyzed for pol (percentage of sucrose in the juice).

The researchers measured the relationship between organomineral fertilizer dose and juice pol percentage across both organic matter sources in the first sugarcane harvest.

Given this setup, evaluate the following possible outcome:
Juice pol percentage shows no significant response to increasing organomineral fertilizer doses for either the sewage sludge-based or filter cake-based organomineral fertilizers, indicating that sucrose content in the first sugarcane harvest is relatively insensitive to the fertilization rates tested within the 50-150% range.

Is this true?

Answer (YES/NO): NO